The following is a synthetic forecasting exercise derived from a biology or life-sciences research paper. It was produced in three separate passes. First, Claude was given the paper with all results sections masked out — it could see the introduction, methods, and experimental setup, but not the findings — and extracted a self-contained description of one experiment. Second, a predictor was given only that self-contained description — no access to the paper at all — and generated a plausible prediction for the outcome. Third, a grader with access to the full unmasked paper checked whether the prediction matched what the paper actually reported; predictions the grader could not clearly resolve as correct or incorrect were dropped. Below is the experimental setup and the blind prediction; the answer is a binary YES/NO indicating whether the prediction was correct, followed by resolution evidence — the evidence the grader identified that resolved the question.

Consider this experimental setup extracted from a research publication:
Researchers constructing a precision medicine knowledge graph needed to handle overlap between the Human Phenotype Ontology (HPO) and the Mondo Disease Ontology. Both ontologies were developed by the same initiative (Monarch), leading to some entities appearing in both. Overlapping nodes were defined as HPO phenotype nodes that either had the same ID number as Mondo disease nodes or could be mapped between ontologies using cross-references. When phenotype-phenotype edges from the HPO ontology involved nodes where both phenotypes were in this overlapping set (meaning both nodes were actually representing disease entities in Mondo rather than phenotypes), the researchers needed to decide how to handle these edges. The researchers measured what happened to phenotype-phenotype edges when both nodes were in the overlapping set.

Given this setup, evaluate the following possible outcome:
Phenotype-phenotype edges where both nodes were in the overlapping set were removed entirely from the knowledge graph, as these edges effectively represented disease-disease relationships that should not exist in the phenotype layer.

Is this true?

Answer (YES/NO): NO